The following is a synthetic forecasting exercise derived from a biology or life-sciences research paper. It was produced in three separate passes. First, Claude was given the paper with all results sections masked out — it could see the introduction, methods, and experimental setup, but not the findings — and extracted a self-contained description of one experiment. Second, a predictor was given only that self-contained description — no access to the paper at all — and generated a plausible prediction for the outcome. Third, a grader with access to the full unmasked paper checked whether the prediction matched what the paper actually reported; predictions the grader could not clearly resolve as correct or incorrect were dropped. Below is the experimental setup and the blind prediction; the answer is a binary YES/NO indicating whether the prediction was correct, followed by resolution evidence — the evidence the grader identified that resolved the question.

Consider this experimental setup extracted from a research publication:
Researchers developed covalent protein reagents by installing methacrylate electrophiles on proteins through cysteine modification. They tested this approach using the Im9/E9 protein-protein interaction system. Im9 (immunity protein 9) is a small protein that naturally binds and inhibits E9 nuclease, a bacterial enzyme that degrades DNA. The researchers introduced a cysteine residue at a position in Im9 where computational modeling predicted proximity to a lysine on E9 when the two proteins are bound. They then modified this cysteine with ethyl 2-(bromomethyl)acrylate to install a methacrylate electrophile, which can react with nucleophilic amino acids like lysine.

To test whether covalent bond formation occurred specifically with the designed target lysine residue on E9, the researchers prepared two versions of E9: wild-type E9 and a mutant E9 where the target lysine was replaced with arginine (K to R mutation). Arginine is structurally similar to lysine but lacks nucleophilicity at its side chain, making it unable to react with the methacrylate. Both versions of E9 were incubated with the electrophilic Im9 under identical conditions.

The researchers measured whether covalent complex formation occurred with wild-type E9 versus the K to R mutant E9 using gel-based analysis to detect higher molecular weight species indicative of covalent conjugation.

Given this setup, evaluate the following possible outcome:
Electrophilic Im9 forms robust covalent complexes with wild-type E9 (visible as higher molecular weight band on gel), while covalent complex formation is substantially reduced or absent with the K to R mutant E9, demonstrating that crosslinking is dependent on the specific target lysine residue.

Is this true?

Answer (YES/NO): YES